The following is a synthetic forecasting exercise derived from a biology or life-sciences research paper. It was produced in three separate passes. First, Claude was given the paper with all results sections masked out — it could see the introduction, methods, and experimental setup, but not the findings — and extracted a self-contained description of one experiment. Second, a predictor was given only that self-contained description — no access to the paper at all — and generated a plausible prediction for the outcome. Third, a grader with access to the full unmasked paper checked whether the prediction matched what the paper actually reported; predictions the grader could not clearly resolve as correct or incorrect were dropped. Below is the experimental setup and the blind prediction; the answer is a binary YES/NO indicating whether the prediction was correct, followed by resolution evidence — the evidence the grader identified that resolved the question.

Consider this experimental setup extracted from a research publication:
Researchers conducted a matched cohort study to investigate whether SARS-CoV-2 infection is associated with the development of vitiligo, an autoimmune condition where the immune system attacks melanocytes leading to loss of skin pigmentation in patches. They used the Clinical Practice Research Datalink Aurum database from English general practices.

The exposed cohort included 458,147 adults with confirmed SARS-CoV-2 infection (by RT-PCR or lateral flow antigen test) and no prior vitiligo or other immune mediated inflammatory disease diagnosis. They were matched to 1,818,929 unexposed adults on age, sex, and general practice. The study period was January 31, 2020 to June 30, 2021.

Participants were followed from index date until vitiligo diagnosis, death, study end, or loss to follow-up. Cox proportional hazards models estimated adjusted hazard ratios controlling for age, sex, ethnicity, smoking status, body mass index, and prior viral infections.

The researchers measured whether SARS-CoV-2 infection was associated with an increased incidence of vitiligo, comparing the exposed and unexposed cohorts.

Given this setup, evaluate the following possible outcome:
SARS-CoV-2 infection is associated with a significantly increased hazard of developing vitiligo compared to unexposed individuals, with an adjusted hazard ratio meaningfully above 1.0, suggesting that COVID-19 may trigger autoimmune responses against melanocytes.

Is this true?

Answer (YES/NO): NO